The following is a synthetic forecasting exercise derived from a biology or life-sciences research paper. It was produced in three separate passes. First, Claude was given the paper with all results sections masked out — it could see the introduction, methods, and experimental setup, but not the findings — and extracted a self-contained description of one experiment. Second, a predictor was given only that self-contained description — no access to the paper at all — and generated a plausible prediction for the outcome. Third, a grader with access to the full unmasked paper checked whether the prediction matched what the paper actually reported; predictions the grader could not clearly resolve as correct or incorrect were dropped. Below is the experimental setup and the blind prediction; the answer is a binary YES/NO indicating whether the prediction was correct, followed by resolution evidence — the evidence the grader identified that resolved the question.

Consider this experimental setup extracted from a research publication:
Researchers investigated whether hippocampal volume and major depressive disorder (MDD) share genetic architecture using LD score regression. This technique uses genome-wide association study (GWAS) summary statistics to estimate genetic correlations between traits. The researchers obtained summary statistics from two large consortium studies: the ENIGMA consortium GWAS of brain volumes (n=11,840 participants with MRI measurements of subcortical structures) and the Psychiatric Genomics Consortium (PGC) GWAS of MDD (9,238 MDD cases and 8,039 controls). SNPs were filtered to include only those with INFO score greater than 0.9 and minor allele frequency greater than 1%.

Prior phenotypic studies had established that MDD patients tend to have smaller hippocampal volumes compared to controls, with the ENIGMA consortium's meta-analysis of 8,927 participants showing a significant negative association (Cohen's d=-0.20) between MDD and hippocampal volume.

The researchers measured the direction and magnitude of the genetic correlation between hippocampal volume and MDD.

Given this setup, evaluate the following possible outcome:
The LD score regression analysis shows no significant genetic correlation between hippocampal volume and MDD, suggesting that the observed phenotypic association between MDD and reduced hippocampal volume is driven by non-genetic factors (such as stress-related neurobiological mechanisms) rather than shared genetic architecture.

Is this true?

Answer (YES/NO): NO